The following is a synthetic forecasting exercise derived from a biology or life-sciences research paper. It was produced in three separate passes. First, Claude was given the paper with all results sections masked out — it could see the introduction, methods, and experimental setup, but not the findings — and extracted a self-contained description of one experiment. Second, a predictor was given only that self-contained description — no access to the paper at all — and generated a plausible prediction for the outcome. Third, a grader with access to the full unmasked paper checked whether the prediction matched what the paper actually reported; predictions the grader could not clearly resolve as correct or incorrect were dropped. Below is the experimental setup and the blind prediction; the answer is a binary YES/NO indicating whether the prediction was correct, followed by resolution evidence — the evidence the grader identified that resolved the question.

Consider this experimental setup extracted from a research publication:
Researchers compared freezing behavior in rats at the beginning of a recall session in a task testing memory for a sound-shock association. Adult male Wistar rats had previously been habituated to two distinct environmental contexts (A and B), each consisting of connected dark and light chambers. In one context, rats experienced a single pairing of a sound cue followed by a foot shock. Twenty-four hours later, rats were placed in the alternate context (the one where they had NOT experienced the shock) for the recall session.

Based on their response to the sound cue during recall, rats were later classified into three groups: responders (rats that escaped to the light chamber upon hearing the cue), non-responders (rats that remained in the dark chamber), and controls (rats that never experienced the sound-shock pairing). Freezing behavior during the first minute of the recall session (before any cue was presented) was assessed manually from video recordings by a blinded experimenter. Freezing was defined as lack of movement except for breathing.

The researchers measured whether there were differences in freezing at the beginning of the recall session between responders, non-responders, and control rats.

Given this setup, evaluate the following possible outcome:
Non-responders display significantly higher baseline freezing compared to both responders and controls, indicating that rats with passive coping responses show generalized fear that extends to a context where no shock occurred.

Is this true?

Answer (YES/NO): NO